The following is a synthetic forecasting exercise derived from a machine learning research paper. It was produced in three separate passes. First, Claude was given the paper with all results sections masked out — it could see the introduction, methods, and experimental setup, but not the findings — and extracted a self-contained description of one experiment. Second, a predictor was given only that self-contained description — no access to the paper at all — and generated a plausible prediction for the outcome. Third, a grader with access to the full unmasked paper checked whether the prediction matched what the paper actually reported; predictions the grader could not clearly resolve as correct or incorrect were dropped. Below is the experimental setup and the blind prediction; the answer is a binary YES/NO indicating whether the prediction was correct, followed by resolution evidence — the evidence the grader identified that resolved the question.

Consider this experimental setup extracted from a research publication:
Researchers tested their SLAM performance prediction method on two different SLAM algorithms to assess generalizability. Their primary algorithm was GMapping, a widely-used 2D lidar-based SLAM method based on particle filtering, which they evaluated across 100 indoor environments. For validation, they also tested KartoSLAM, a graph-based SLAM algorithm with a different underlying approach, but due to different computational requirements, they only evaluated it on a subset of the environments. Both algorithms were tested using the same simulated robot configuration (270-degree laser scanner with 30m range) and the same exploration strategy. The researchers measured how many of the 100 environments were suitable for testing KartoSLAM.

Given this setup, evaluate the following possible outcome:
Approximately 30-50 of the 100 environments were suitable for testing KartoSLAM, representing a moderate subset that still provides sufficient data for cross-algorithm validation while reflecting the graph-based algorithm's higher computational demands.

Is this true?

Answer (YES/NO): NO